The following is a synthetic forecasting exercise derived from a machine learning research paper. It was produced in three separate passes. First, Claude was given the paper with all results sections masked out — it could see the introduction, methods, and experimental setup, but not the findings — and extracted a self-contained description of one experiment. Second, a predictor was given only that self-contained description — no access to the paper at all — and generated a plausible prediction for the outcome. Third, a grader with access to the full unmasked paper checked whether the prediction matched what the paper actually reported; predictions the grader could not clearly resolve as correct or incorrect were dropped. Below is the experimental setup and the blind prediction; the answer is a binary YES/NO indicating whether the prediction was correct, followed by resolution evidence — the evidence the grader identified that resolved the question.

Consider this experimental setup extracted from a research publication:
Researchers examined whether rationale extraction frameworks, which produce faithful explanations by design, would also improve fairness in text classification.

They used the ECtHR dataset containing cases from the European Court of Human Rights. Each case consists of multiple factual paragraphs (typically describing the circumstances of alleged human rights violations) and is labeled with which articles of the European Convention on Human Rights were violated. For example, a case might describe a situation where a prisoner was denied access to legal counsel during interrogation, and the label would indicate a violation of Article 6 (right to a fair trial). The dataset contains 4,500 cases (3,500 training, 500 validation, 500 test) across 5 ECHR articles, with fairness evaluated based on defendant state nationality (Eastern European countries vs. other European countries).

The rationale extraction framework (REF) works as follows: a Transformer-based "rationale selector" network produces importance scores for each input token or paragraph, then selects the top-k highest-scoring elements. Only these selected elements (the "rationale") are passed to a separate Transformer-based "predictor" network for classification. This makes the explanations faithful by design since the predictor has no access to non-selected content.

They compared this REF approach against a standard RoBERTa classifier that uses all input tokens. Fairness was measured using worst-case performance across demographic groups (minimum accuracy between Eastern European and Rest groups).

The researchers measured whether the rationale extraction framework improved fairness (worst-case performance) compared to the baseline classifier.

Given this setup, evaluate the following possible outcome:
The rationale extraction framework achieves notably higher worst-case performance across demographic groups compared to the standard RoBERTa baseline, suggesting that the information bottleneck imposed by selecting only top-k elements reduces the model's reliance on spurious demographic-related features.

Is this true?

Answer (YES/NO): NO